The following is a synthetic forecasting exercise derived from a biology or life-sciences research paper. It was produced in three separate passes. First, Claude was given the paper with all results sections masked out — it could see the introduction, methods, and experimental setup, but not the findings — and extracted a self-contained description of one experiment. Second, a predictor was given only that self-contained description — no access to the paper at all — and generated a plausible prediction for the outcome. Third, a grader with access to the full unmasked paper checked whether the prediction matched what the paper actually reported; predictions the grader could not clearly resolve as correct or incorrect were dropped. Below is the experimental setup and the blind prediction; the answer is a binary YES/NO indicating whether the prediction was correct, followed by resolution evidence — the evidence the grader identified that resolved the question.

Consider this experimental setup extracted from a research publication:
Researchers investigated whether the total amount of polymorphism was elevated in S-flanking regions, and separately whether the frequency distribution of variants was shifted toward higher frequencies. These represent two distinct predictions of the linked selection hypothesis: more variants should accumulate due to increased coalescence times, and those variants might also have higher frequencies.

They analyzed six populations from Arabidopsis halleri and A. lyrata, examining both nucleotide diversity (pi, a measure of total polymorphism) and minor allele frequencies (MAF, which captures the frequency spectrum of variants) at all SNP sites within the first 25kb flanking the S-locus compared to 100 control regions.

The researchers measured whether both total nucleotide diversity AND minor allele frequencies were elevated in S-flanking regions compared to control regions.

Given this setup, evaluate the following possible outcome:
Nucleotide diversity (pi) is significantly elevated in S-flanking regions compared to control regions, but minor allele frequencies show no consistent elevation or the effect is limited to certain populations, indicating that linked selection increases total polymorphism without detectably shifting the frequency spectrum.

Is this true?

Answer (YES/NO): YES